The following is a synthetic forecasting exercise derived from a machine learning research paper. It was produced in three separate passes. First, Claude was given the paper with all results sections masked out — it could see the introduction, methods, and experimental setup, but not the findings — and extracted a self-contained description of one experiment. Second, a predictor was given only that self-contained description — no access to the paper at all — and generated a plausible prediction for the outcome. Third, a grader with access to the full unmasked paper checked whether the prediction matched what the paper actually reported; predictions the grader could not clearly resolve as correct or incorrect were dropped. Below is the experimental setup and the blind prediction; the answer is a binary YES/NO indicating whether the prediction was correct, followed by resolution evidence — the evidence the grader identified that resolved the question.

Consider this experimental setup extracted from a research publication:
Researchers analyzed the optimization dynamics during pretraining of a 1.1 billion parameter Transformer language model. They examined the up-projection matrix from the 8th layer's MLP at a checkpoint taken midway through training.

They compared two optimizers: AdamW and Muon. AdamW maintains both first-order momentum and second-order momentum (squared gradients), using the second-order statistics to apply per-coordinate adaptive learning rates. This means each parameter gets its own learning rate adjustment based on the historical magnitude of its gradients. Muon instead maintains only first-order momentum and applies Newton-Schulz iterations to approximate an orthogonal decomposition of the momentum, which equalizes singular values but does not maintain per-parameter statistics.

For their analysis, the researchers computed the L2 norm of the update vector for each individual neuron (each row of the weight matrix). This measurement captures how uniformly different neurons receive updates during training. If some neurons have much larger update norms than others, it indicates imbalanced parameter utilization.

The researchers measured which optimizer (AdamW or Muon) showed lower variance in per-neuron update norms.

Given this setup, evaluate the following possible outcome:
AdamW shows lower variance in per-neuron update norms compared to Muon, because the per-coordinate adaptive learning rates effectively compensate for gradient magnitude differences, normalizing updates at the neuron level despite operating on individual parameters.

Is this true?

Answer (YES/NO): YES